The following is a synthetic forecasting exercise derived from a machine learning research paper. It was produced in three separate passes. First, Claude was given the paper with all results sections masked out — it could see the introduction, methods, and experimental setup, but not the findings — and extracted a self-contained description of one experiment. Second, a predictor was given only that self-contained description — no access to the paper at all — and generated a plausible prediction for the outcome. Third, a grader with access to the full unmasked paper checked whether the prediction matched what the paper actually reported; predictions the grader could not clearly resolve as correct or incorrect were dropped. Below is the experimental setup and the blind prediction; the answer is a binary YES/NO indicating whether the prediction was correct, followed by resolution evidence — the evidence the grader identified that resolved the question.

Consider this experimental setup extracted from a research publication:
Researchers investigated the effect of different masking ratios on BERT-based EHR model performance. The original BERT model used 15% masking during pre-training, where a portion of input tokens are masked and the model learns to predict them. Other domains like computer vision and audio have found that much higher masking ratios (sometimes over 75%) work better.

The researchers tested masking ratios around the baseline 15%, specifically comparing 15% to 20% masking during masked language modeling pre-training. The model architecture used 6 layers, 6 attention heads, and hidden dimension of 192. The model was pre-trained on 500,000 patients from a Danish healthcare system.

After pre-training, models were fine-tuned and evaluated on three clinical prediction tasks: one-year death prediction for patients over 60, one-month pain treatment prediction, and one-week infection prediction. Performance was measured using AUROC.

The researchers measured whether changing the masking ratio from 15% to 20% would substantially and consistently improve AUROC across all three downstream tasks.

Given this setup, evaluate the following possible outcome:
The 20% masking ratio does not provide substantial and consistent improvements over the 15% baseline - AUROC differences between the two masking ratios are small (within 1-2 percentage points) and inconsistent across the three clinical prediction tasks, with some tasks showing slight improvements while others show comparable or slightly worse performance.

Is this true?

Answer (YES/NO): NO